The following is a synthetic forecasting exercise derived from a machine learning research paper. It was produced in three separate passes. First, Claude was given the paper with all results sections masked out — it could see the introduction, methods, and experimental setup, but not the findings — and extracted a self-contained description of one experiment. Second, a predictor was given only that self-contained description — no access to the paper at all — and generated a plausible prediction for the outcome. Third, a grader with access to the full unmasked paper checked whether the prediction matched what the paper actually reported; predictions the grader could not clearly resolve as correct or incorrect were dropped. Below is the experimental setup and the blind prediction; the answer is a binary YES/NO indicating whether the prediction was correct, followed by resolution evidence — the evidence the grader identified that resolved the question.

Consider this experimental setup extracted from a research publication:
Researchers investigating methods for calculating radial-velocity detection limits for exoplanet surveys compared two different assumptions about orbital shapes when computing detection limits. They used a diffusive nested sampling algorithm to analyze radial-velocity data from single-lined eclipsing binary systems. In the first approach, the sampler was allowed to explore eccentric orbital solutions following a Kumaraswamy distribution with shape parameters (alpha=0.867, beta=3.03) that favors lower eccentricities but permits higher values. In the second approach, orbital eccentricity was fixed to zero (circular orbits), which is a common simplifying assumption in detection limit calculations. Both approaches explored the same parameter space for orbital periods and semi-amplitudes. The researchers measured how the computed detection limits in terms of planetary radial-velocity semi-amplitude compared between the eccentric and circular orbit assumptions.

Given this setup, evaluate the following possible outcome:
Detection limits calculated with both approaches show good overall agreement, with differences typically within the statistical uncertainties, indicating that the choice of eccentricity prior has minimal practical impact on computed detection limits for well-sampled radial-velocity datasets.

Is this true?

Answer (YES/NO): NO